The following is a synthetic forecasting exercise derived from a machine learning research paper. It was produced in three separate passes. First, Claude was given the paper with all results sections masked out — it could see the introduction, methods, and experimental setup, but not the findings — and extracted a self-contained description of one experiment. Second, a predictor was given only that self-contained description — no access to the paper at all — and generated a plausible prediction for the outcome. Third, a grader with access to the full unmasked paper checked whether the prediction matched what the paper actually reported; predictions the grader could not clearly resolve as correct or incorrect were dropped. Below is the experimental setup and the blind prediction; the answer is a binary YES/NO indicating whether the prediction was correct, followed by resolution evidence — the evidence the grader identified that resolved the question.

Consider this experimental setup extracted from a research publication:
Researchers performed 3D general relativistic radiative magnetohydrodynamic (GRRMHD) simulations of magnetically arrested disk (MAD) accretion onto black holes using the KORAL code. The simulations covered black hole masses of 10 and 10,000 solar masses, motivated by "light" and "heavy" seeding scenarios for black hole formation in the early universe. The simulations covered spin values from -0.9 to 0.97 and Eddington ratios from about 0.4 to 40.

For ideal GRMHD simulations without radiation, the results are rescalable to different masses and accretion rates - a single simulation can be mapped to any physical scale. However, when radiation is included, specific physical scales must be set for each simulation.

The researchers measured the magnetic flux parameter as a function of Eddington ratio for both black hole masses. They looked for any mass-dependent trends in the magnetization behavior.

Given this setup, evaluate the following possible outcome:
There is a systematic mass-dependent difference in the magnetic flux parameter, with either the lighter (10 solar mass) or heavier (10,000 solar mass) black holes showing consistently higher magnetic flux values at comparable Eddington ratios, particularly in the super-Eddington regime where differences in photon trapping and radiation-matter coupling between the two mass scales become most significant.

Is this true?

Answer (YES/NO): NO